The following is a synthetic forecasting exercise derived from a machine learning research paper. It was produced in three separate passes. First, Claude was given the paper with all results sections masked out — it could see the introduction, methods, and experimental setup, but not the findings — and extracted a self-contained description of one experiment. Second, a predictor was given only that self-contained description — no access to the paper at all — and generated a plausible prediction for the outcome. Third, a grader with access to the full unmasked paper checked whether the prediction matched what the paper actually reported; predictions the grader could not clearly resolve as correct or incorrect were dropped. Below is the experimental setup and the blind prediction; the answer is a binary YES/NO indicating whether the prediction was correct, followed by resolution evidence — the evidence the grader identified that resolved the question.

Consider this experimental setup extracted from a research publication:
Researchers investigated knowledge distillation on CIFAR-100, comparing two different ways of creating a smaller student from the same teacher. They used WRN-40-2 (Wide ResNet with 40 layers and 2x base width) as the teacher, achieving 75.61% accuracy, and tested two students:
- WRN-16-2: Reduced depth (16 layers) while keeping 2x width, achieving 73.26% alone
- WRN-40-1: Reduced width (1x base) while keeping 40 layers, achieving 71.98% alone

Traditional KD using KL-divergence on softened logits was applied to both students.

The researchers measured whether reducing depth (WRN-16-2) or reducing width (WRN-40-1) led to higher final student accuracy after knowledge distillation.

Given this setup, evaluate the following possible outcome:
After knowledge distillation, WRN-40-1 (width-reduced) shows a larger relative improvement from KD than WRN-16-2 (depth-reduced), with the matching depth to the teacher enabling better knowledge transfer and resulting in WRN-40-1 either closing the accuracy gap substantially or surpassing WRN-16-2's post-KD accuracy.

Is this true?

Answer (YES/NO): NO